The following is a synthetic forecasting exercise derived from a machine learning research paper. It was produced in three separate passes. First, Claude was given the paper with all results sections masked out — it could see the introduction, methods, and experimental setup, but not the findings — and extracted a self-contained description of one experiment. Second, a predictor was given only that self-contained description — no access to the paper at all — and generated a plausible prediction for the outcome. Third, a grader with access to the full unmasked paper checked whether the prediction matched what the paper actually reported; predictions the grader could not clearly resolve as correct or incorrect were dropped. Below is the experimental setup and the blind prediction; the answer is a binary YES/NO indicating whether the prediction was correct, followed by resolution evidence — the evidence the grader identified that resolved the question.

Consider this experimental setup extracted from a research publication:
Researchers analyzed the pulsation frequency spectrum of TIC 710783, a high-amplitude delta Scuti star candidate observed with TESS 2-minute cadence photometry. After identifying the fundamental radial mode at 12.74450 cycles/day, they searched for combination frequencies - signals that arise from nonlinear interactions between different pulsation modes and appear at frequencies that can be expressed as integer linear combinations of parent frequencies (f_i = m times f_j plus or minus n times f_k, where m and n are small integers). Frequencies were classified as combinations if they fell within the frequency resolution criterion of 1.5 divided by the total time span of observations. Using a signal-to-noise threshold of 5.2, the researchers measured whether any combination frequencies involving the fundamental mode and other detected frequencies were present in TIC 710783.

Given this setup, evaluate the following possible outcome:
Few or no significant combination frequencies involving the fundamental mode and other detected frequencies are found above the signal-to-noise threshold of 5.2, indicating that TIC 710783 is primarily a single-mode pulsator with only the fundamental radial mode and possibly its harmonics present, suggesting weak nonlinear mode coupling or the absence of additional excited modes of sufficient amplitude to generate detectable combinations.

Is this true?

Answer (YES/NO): NO